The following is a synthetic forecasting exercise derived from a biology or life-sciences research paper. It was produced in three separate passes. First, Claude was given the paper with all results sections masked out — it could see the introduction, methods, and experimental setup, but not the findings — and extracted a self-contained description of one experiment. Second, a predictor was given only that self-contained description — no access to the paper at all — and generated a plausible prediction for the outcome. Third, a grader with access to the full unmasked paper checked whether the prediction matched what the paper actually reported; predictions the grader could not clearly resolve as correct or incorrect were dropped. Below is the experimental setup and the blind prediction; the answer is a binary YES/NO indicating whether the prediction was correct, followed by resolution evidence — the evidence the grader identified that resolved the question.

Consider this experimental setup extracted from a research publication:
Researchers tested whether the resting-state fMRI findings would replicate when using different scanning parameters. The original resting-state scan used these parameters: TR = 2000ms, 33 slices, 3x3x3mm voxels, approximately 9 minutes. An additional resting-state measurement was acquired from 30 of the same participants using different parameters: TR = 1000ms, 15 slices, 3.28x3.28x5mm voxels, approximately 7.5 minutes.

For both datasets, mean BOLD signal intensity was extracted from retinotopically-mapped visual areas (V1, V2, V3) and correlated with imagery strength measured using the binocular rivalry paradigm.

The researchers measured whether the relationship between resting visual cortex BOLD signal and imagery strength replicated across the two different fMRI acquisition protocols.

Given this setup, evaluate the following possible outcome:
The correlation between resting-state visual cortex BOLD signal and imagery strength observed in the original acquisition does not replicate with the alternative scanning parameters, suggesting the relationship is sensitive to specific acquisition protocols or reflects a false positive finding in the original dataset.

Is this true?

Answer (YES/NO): NO